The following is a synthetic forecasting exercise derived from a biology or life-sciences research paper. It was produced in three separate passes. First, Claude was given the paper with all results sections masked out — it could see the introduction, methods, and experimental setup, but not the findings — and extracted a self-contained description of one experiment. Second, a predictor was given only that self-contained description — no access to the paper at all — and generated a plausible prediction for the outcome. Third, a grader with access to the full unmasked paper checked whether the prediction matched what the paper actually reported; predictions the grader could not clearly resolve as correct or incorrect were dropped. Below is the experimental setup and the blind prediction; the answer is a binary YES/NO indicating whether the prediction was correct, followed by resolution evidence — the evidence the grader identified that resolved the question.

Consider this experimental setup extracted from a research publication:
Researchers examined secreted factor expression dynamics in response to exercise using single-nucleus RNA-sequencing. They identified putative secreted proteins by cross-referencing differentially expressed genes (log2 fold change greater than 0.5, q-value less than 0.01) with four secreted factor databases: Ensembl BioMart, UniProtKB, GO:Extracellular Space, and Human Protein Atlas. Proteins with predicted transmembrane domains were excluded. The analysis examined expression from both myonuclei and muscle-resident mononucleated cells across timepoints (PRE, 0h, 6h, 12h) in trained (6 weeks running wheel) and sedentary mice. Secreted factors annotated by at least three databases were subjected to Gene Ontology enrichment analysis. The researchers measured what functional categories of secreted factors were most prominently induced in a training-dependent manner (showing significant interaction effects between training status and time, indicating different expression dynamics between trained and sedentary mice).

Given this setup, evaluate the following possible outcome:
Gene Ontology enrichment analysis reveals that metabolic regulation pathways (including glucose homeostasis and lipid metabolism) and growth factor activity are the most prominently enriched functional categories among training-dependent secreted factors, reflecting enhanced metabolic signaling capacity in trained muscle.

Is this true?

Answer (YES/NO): NO